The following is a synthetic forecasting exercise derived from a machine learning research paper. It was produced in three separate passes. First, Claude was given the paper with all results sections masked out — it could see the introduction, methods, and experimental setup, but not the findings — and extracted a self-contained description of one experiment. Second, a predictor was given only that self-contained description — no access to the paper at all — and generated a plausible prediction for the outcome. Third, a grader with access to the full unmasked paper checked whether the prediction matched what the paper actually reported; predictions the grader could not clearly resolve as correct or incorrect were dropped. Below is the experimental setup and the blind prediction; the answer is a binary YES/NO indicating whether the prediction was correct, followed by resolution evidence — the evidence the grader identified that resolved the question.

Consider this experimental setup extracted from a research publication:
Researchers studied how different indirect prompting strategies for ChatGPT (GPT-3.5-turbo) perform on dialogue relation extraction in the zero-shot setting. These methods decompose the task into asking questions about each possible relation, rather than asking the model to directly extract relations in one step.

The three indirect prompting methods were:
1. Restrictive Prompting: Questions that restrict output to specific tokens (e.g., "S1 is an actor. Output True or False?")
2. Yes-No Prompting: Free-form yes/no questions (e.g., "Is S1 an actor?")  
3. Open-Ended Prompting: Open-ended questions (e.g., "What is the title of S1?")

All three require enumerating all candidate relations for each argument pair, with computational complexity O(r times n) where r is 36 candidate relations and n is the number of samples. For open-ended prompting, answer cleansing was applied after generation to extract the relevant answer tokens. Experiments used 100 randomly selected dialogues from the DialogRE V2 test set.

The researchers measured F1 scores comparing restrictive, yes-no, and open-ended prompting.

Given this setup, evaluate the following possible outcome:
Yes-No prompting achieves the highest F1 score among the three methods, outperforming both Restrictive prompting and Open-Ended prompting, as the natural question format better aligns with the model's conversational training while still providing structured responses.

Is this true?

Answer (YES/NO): NO